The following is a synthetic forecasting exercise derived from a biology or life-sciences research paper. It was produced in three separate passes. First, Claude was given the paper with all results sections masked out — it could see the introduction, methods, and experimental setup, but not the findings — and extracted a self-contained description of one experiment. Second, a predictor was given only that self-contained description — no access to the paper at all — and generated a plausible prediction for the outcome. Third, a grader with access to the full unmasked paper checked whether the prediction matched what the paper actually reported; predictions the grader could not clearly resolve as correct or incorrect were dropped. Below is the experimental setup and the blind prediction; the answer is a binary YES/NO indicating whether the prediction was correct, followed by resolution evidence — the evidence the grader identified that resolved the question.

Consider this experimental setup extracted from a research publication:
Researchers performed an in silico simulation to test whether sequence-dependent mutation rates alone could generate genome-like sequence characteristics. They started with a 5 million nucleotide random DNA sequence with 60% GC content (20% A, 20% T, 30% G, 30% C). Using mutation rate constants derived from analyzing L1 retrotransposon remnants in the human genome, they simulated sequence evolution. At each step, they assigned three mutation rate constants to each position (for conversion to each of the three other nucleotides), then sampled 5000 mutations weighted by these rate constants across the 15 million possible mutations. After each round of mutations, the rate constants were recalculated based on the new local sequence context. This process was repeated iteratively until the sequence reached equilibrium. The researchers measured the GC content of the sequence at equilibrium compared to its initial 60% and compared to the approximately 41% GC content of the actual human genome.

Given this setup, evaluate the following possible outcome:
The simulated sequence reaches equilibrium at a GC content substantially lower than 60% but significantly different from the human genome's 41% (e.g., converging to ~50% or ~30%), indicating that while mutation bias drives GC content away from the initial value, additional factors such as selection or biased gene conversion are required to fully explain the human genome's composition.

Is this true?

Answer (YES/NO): NO